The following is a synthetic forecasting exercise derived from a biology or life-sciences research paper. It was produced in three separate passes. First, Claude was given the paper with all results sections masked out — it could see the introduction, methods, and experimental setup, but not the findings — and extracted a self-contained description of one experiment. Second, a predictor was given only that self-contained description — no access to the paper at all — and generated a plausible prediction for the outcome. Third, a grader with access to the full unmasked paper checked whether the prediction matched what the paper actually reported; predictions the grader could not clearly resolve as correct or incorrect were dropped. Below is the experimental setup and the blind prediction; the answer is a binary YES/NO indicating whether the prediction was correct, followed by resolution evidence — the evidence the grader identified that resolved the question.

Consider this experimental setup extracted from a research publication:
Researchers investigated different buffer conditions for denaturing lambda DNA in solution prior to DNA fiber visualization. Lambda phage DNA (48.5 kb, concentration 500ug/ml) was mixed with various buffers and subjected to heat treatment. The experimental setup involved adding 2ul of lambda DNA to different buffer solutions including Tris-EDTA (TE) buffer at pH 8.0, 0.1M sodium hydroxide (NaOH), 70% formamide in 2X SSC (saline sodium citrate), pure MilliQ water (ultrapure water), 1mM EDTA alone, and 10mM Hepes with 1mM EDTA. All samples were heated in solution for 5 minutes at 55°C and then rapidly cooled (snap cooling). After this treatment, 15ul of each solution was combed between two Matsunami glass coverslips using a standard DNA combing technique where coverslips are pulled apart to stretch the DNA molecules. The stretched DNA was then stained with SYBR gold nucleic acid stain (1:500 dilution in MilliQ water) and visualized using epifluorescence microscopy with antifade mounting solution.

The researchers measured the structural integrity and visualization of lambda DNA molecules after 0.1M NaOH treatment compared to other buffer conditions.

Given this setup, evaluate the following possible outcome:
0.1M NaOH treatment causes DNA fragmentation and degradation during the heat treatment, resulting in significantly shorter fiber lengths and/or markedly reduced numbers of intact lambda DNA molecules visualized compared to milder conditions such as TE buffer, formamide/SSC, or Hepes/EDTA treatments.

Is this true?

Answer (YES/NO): YES